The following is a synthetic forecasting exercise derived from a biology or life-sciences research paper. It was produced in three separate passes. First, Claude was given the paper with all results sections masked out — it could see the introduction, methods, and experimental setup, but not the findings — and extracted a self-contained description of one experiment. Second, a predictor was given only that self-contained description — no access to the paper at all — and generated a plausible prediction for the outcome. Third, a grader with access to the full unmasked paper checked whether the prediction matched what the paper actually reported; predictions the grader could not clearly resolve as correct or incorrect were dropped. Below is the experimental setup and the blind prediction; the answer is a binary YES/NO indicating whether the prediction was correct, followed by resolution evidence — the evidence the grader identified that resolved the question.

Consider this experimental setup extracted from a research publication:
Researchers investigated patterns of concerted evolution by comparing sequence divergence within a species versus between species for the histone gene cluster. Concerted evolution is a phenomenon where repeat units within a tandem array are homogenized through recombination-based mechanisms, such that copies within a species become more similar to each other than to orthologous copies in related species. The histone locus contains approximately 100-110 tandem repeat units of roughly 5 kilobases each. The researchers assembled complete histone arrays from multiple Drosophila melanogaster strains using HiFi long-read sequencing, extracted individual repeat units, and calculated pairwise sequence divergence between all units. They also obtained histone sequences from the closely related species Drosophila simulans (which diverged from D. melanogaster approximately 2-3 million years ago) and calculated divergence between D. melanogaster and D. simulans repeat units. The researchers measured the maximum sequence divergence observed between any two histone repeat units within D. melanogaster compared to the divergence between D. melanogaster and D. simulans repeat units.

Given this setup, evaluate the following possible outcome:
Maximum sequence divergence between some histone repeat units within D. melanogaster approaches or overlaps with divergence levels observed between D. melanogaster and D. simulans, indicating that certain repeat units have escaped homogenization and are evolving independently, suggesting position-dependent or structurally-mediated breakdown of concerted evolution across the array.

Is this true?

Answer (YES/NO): NO